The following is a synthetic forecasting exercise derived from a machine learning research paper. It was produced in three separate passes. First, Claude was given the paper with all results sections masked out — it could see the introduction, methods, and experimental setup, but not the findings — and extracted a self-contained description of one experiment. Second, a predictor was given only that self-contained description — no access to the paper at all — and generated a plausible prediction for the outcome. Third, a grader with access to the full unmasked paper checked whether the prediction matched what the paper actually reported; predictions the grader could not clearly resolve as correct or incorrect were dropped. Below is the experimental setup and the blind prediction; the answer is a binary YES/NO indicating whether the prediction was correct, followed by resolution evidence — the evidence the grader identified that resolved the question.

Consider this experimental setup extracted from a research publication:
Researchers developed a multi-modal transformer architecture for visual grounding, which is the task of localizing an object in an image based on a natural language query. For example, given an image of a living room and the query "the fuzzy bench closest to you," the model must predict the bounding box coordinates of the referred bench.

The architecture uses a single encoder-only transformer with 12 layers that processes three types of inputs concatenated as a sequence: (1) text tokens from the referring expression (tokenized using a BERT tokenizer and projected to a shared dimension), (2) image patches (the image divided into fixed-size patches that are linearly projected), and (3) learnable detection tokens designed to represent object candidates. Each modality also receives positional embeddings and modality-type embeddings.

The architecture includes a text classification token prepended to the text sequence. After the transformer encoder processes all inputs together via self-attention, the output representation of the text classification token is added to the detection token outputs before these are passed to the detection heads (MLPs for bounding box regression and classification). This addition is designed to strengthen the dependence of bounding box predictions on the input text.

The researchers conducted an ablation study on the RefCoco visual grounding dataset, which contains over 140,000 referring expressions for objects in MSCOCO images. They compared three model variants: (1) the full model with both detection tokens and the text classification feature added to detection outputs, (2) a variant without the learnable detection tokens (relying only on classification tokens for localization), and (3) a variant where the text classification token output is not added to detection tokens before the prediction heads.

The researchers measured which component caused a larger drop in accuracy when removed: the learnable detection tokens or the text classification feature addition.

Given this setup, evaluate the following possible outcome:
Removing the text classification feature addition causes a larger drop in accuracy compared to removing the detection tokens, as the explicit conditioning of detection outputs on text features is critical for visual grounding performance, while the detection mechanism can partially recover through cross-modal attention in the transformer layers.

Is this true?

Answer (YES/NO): NO